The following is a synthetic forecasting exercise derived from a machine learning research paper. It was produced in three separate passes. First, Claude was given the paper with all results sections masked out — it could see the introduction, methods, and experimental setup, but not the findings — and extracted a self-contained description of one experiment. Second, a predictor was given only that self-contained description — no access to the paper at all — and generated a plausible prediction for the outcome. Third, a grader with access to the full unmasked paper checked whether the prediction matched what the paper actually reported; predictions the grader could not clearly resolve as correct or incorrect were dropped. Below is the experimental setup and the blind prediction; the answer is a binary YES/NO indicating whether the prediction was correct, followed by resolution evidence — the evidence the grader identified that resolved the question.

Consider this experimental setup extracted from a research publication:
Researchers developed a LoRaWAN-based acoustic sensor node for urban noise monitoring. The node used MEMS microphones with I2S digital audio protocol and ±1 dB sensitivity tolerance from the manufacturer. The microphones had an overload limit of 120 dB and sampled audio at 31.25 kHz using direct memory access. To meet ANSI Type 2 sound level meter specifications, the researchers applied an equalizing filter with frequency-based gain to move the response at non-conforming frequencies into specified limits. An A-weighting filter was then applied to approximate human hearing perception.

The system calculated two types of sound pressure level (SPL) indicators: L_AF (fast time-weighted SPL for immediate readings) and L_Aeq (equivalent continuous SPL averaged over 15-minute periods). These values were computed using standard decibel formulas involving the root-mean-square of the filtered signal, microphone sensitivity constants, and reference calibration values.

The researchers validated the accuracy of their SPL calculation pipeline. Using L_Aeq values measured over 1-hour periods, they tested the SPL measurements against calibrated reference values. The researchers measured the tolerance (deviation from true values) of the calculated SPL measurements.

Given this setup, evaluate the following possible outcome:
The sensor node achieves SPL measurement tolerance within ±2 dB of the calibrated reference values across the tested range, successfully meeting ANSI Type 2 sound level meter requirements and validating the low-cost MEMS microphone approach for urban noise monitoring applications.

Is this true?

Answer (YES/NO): NO